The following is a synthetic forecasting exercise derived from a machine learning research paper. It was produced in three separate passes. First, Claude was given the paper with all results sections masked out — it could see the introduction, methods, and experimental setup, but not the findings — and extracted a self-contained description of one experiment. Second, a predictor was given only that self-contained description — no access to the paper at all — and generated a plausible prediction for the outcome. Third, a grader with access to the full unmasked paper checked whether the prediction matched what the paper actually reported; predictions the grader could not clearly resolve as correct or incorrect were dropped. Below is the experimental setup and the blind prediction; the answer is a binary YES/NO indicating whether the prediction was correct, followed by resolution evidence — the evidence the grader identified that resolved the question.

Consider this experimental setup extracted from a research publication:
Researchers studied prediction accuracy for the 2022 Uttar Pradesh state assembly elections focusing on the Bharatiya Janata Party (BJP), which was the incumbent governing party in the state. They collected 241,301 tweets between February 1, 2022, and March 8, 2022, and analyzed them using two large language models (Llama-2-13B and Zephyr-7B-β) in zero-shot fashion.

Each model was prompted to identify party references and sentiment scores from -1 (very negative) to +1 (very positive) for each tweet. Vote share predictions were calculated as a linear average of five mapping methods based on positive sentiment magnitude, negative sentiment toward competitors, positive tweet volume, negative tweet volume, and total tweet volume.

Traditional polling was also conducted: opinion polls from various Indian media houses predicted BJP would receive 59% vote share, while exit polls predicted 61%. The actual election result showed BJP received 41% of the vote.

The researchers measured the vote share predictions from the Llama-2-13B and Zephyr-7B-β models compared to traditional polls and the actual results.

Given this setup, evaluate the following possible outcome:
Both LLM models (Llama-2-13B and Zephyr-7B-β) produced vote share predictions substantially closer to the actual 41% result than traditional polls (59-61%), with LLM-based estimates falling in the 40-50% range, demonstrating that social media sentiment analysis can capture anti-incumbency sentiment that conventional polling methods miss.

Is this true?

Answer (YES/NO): NO